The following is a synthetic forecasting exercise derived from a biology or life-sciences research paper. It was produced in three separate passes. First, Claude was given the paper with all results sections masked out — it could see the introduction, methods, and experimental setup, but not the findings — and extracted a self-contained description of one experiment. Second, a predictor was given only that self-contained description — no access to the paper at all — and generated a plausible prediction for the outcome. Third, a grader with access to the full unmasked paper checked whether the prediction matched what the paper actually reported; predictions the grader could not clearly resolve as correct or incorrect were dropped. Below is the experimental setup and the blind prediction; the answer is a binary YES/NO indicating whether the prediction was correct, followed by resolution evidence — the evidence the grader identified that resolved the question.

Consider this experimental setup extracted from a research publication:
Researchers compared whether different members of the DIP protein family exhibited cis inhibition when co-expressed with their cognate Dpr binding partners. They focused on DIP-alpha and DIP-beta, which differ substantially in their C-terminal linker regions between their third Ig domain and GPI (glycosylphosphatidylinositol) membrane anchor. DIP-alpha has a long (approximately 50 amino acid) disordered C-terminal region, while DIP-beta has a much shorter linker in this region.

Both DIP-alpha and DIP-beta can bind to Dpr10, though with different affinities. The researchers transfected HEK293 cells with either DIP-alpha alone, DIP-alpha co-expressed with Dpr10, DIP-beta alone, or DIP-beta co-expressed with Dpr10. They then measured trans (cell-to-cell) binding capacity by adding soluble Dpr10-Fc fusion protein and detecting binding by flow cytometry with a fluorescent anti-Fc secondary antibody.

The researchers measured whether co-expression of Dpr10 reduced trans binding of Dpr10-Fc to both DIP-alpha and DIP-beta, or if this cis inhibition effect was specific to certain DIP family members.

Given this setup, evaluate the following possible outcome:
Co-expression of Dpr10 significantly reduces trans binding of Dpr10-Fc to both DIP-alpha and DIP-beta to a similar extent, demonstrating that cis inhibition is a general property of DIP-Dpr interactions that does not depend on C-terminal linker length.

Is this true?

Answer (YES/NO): NO